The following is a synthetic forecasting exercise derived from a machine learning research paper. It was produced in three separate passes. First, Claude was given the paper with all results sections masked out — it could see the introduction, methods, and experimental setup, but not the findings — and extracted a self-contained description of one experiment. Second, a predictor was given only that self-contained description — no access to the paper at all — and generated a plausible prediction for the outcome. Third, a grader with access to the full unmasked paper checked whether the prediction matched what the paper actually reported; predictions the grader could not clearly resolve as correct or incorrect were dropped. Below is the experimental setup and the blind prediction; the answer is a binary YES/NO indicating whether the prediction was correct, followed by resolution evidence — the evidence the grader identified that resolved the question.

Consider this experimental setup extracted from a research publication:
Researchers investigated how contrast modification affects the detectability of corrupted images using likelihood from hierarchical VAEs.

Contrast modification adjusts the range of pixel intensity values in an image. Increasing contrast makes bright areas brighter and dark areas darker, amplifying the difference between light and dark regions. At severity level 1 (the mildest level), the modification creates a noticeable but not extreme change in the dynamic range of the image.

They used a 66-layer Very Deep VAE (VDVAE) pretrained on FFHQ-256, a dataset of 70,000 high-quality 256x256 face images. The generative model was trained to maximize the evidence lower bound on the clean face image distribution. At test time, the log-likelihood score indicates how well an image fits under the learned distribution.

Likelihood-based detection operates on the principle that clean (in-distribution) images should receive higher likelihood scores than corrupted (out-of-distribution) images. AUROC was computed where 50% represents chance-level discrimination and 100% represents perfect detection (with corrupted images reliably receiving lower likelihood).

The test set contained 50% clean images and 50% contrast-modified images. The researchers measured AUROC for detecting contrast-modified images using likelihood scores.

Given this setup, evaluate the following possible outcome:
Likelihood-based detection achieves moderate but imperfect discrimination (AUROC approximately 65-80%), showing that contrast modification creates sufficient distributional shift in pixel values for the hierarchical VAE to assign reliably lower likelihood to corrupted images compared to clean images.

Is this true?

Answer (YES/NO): NO